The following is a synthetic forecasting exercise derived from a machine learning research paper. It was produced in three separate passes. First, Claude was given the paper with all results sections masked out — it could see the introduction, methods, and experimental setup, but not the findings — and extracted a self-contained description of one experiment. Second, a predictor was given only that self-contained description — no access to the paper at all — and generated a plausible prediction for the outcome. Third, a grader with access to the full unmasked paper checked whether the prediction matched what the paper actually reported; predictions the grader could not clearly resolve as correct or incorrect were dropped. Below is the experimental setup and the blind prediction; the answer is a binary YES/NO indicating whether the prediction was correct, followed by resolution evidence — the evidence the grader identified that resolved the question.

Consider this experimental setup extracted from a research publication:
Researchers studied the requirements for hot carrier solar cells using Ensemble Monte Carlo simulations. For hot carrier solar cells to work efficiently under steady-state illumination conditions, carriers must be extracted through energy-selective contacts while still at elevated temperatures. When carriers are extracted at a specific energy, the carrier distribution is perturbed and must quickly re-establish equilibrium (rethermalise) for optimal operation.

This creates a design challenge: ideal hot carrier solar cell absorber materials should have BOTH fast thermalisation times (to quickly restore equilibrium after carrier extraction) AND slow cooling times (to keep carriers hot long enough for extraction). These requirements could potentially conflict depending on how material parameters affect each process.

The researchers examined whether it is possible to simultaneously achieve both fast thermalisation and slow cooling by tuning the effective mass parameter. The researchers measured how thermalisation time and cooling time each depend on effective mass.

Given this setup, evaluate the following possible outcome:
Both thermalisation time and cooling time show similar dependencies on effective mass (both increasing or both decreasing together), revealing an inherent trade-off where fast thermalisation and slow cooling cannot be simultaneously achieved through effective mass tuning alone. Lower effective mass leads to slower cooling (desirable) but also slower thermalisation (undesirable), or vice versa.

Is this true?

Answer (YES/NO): NO